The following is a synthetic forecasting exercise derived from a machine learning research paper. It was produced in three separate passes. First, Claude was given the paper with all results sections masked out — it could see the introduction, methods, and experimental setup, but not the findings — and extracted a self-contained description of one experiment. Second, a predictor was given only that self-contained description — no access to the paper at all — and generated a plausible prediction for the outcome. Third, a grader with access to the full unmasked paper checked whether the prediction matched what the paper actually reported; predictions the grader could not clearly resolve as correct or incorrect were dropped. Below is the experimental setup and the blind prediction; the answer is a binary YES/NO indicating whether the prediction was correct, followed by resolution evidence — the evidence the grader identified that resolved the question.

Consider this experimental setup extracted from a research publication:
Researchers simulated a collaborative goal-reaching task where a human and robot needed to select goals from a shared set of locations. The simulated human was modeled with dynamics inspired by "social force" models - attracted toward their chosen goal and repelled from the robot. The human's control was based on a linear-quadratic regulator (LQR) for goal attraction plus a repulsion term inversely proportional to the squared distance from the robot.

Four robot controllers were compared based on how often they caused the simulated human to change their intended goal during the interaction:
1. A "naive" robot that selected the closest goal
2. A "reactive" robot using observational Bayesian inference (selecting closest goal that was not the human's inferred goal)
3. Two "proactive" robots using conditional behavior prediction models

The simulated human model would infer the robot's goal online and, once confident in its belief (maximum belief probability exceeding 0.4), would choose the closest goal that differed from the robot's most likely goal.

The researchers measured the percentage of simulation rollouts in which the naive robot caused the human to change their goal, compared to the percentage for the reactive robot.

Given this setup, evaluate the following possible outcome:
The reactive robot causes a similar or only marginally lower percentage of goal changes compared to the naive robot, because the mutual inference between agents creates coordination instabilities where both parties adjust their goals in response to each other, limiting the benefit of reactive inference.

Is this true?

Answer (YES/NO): NO